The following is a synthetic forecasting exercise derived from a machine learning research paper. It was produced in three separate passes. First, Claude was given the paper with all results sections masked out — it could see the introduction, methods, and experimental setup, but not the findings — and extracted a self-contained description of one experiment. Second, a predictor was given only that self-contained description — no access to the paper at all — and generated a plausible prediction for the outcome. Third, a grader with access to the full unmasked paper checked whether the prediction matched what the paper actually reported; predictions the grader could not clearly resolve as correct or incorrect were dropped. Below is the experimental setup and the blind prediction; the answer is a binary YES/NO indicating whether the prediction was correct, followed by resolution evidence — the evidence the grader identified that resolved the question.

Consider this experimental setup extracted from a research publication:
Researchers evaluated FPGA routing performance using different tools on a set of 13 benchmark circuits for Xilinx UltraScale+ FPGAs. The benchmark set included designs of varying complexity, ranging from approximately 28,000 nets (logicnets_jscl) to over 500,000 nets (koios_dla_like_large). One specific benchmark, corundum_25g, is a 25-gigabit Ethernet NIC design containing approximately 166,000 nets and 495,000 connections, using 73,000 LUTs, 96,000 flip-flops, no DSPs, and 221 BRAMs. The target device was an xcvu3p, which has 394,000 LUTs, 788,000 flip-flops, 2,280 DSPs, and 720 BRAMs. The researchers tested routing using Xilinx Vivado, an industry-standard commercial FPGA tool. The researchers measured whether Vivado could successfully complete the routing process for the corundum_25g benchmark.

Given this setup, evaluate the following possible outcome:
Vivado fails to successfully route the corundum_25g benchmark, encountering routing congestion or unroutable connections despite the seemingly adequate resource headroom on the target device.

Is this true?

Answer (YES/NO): NO